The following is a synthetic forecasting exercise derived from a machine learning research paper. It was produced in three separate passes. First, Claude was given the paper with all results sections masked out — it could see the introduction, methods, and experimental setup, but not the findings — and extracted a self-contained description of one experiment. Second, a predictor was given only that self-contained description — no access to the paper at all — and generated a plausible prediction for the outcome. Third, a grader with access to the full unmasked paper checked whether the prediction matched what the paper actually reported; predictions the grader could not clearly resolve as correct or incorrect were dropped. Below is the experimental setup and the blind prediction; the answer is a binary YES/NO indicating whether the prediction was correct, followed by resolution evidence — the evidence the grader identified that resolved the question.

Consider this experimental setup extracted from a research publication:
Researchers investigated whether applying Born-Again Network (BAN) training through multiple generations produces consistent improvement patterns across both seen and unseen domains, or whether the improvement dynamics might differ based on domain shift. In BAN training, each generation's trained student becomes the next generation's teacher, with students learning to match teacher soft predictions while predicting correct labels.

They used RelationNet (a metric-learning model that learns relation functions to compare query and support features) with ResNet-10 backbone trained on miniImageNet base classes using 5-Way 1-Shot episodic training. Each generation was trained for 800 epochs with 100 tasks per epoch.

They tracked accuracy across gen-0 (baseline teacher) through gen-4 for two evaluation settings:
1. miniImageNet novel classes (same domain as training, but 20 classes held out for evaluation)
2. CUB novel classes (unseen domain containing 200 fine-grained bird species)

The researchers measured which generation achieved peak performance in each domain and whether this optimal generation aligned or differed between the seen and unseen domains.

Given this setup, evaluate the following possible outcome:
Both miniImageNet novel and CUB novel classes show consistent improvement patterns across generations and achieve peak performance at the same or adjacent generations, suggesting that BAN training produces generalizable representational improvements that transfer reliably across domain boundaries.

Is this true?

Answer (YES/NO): YES